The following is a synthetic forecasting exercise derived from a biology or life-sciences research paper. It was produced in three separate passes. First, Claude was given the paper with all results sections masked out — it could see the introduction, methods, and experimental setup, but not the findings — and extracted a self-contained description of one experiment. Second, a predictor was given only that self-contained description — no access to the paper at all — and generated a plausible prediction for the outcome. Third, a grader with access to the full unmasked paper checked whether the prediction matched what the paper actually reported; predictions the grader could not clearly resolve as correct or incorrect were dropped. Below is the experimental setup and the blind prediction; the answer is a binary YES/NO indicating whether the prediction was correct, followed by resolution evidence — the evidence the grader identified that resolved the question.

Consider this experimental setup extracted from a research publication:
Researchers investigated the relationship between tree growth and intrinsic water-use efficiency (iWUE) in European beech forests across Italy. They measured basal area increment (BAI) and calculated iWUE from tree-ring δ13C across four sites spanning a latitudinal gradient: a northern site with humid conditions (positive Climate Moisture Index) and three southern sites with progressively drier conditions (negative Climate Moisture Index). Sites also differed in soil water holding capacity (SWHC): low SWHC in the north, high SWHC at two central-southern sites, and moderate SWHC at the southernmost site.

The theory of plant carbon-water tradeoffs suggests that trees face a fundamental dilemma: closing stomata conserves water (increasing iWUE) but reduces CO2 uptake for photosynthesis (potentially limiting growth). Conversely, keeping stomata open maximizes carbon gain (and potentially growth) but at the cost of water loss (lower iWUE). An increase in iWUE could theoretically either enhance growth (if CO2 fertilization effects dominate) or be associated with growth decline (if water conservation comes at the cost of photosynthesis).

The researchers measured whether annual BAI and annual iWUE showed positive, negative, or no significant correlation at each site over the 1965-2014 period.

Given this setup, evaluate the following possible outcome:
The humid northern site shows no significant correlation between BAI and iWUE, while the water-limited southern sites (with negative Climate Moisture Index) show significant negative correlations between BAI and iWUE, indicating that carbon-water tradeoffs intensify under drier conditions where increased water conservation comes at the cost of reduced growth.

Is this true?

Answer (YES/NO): NO